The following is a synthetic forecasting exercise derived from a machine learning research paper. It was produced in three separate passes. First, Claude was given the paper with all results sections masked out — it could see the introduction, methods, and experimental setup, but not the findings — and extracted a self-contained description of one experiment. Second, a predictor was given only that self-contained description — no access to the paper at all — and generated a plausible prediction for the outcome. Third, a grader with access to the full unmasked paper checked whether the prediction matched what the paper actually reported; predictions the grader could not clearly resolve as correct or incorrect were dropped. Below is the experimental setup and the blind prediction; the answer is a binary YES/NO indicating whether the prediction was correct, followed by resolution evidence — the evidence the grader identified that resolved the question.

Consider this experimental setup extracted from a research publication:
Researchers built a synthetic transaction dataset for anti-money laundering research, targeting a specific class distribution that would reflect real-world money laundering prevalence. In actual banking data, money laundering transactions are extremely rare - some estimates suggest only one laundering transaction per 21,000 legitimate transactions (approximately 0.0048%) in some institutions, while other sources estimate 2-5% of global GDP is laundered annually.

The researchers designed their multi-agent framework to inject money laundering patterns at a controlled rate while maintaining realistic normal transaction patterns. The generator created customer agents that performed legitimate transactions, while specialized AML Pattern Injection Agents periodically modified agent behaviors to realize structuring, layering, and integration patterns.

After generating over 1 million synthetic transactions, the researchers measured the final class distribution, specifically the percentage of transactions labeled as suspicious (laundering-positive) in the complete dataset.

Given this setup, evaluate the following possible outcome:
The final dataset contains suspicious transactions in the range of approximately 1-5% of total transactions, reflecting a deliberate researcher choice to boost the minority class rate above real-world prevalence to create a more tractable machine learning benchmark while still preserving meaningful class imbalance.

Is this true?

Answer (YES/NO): NO